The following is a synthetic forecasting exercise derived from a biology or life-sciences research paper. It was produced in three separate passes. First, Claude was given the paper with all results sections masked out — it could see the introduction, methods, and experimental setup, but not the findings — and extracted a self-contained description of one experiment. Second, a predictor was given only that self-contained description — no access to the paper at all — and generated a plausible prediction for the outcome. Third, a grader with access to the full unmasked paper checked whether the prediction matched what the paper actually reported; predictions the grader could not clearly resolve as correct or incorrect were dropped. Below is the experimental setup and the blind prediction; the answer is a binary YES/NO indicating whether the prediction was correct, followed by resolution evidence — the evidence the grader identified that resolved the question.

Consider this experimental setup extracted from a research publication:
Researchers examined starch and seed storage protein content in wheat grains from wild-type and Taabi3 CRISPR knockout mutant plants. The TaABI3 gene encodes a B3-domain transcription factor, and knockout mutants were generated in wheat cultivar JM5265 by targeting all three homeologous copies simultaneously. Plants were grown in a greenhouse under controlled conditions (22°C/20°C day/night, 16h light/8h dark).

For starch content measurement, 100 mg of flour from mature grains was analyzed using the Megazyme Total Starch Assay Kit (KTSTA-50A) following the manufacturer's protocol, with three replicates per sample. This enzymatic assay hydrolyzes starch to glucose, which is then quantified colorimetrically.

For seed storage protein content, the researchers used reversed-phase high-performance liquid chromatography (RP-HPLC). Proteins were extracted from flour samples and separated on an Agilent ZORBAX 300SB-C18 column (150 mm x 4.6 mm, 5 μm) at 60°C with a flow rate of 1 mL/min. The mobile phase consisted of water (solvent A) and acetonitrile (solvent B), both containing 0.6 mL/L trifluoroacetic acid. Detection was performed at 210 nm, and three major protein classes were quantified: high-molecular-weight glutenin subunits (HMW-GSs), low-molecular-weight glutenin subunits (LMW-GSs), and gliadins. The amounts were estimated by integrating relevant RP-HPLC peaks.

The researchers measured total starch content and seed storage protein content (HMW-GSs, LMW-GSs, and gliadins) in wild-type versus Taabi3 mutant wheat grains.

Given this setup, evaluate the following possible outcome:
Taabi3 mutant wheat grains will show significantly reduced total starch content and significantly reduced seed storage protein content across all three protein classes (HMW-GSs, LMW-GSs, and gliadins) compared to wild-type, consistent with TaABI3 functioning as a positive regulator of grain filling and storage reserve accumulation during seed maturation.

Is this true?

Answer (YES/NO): NO